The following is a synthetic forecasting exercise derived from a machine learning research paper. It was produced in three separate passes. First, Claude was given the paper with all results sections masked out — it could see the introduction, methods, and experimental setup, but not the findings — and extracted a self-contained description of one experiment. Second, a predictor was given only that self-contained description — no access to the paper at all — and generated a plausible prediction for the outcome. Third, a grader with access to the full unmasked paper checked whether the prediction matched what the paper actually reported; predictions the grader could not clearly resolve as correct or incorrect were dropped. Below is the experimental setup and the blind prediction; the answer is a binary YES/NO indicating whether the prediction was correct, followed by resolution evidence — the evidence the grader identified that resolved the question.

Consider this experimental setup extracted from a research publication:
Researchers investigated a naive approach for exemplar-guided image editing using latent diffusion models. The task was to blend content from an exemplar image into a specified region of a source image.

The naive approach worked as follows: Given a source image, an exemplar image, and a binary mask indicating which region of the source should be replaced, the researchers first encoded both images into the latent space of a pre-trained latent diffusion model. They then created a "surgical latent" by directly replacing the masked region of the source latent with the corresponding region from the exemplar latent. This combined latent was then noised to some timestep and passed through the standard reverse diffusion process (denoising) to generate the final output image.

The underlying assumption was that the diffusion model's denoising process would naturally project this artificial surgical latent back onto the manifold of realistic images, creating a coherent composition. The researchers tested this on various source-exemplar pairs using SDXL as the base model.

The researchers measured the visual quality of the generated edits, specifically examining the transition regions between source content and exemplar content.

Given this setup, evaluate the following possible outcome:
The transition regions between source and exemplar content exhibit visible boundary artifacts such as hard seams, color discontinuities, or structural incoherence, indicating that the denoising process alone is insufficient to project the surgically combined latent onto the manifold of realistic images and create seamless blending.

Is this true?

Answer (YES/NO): YES